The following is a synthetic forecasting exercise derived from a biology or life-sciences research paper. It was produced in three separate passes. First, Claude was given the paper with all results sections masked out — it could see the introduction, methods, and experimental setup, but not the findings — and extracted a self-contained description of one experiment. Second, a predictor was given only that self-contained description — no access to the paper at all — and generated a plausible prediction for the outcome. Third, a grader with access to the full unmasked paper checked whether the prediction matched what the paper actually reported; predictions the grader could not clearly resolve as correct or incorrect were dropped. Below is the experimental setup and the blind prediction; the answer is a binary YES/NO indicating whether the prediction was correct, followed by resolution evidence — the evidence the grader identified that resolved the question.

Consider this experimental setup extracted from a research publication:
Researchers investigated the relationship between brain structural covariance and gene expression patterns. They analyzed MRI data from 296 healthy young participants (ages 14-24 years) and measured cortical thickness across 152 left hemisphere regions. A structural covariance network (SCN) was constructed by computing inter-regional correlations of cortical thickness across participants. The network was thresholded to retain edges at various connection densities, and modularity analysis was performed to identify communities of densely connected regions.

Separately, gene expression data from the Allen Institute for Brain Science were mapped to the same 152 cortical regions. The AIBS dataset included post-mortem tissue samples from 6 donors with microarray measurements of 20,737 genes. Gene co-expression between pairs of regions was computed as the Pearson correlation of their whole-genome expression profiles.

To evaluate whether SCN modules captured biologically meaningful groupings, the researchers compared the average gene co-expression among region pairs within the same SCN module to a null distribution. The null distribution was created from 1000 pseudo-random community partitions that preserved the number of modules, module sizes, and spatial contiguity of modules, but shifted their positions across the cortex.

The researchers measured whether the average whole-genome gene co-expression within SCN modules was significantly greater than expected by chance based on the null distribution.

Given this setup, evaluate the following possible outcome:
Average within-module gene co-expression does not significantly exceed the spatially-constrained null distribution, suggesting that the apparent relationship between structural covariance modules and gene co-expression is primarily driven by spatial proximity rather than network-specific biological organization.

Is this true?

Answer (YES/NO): NO